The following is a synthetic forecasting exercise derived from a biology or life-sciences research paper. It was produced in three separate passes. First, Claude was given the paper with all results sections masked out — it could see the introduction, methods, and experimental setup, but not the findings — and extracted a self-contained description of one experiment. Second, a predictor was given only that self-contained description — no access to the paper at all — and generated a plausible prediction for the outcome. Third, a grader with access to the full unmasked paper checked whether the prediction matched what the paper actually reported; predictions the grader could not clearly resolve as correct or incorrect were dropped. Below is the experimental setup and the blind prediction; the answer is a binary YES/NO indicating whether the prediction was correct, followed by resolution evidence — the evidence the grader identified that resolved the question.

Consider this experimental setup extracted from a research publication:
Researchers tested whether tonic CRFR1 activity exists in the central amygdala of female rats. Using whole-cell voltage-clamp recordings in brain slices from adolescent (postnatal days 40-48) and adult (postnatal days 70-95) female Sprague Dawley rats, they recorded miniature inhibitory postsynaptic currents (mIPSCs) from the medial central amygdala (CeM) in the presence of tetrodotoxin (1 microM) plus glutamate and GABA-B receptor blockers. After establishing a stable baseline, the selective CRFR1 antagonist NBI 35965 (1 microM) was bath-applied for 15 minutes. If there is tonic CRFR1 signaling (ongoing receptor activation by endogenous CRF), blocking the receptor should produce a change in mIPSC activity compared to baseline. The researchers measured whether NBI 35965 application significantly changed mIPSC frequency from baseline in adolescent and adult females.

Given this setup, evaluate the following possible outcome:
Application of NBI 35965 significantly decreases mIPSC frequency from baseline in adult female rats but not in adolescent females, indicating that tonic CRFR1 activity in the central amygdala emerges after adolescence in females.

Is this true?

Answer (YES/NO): NO